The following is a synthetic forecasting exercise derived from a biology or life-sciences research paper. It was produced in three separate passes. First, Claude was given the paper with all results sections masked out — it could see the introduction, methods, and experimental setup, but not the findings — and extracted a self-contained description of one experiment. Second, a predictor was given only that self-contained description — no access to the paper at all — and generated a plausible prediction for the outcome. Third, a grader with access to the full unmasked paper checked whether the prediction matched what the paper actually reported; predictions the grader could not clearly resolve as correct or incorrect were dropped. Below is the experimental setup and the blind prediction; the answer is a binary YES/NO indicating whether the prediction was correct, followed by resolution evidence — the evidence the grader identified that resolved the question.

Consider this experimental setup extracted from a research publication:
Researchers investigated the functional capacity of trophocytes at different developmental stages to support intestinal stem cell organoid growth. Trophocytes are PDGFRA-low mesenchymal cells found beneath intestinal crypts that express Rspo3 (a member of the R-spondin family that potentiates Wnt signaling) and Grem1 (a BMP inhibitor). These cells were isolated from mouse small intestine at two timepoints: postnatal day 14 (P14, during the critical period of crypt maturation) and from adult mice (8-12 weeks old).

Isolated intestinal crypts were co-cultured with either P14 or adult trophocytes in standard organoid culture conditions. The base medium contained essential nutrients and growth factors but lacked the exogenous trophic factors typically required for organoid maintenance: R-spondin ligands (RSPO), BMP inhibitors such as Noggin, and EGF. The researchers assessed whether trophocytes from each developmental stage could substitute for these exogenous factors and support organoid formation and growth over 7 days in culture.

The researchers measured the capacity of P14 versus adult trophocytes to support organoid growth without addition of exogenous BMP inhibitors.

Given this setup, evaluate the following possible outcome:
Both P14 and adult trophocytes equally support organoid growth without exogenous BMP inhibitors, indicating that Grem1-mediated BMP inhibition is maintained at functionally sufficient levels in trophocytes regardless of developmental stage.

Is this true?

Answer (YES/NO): NO